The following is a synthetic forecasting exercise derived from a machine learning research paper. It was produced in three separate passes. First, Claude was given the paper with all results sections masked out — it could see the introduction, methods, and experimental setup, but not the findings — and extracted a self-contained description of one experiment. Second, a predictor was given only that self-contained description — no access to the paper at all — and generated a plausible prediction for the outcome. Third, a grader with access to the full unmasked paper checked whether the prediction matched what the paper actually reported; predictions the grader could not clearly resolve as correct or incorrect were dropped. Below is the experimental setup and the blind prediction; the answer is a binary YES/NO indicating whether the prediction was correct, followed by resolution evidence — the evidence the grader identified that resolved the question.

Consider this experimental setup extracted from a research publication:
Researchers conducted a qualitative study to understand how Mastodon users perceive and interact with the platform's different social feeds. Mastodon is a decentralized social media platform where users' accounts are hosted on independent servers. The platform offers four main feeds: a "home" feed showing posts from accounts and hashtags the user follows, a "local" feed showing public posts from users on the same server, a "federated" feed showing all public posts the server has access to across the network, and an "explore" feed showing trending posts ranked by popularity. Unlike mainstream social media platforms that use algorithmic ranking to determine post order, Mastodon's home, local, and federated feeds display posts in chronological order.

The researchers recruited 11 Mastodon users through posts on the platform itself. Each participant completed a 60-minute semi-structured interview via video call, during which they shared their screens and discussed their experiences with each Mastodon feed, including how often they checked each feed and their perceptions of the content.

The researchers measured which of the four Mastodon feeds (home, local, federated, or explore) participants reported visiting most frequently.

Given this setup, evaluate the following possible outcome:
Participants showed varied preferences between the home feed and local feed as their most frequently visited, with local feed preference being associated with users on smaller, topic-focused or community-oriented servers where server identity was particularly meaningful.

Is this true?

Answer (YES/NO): NO